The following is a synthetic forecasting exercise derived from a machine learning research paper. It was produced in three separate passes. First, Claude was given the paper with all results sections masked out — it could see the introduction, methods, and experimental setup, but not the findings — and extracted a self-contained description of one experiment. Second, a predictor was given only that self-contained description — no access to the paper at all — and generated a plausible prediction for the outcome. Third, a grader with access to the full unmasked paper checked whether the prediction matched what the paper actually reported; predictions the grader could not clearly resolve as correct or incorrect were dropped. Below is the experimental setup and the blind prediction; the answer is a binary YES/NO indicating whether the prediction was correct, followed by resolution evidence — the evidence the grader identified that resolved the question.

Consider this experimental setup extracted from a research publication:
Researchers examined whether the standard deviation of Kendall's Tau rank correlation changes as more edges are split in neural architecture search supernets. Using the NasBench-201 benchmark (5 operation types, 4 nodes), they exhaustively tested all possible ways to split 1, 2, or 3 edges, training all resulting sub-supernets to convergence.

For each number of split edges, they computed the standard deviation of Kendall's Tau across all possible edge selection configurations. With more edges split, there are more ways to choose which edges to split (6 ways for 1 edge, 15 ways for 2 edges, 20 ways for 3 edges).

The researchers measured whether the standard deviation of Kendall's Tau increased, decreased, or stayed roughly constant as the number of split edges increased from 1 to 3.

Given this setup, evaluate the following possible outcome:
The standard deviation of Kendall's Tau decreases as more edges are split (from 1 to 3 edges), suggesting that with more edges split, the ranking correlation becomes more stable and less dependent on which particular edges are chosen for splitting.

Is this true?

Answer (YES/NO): NO